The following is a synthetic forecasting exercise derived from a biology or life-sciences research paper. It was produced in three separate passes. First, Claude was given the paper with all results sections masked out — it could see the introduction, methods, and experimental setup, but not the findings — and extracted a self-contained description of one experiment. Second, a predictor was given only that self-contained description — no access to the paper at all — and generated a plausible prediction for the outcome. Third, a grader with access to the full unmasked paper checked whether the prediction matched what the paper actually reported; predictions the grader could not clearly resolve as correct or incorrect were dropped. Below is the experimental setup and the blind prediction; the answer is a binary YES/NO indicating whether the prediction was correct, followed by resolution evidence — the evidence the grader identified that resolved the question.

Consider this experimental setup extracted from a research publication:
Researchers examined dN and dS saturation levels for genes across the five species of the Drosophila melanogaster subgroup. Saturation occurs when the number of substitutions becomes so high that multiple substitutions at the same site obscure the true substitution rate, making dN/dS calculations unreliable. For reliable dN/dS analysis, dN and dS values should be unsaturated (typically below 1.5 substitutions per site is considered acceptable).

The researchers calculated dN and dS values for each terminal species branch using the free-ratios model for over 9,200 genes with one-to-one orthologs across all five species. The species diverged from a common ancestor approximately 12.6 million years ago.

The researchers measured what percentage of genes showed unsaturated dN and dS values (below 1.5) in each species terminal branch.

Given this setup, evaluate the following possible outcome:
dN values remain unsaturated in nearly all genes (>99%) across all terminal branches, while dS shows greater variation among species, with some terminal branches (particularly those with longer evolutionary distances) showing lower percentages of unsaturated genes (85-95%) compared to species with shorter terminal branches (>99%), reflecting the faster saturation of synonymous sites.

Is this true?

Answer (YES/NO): NO